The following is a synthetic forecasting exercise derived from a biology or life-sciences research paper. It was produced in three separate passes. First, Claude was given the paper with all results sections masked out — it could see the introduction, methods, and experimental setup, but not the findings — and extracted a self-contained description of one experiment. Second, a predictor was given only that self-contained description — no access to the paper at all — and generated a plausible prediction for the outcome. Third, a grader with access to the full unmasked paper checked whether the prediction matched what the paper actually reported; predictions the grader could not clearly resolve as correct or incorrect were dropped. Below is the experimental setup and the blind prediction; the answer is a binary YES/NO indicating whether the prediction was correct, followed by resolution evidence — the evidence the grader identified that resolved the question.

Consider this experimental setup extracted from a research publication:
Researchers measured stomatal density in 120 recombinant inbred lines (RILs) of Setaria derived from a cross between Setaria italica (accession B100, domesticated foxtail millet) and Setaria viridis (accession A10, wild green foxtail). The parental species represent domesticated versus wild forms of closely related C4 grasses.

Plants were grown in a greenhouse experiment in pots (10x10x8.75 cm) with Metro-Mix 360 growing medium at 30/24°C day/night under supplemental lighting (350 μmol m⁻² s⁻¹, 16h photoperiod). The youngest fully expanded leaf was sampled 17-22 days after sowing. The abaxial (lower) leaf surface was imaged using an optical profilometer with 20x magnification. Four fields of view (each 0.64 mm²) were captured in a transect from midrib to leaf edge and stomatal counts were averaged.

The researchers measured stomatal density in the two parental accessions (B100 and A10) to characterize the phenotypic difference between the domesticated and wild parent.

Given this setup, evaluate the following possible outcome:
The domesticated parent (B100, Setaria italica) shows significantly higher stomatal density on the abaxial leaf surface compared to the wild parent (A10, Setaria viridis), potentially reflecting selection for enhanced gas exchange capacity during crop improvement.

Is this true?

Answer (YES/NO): NO